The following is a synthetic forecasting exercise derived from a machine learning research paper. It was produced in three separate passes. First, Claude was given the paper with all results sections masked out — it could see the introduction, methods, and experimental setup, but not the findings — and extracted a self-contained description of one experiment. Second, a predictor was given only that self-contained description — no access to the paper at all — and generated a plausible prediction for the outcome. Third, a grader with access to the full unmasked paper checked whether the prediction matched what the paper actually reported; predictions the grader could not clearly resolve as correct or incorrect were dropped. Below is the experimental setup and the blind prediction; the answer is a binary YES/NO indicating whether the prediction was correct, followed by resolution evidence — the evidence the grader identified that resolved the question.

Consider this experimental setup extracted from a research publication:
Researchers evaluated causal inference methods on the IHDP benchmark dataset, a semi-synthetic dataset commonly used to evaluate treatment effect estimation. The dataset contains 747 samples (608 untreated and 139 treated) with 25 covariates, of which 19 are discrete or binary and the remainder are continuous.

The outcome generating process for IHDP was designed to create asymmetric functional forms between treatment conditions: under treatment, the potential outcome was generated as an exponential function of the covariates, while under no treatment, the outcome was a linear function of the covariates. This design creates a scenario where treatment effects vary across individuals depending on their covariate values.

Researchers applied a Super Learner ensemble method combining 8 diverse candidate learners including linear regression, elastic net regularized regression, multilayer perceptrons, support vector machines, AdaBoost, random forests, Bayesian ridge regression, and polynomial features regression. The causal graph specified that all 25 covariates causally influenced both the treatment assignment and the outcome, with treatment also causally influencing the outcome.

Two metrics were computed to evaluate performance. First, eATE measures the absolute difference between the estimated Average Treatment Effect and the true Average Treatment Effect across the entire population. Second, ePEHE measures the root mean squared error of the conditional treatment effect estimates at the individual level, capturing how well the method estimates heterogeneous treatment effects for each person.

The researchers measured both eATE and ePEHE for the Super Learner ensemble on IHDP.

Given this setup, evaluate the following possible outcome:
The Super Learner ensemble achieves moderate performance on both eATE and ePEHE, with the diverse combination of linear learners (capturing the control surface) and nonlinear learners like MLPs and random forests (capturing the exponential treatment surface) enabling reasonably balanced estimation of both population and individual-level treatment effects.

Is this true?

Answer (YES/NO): NO